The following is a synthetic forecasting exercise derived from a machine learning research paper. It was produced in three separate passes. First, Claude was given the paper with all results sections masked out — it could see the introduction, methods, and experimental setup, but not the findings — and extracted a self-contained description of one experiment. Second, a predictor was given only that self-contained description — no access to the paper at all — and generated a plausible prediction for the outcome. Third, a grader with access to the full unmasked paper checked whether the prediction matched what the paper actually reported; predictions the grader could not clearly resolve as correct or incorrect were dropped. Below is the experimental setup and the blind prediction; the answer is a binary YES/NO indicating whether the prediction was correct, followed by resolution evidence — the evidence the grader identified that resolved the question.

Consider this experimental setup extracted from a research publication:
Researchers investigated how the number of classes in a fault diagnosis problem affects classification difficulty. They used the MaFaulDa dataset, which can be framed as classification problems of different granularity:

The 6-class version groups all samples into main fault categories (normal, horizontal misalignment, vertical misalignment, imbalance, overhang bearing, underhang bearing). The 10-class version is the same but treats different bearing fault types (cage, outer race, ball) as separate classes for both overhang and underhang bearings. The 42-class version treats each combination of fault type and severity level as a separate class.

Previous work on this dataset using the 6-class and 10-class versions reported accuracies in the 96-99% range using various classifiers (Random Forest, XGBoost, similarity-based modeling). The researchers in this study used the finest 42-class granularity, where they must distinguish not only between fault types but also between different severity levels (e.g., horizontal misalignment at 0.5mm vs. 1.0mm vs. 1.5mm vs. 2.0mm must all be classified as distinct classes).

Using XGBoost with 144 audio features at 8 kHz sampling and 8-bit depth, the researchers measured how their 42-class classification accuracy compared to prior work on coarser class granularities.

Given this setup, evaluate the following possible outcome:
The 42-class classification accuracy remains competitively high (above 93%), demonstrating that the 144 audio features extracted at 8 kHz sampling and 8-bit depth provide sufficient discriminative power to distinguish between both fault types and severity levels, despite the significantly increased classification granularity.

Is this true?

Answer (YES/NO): YES